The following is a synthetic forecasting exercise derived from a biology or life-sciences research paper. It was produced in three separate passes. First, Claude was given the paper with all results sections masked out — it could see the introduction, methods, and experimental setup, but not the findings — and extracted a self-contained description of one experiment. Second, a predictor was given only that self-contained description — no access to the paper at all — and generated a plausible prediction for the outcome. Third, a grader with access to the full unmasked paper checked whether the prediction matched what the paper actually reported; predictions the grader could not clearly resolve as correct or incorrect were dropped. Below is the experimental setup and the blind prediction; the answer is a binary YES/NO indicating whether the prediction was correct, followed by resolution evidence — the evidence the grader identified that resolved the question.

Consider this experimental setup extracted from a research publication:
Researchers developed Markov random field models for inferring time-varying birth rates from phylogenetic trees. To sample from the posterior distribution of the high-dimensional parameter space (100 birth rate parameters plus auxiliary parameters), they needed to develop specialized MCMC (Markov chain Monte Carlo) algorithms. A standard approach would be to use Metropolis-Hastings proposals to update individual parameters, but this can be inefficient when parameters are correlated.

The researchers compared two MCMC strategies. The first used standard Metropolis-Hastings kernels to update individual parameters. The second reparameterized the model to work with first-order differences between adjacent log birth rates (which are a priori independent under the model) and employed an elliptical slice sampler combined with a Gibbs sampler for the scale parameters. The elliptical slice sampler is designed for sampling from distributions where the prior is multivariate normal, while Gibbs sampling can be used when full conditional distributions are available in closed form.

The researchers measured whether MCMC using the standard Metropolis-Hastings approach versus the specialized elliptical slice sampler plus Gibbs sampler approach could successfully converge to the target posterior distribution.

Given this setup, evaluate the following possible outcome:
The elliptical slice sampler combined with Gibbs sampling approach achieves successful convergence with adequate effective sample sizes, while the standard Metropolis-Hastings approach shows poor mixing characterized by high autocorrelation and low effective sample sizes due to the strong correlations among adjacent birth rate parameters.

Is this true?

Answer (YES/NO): NO